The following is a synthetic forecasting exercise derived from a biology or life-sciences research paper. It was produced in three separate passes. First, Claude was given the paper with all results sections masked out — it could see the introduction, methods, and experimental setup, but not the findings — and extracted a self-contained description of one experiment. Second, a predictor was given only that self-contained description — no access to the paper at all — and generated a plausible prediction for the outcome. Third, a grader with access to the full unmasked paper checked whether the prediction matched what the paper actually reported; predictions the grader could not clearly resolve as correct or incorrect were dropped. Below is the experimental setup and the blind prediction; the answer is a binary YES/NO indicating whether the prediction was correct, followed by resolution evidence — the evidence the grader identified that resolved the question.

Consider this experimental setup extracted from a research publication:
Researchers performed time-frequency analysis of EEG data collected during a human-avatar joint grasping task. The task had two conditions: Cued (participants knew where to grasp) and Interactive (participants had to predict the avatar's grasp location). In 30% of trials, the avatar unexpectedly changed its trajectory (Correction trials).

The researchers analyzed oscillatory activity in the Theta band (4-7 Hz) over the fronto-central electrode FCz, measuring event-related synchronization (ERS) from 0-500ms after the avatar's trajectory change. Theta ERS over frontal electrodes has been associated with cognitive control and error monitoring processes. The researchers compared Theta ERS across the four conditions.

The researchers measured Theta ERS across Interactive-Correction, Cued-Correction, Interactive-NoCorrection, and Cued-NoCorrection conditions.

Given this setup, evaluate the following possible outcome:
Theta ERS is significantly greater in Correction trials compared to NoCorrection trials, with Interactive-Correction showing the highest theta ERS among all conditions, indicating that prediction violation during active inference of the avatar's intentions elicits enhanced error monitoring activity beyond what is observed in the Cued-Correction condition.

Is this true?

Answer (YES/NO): YES